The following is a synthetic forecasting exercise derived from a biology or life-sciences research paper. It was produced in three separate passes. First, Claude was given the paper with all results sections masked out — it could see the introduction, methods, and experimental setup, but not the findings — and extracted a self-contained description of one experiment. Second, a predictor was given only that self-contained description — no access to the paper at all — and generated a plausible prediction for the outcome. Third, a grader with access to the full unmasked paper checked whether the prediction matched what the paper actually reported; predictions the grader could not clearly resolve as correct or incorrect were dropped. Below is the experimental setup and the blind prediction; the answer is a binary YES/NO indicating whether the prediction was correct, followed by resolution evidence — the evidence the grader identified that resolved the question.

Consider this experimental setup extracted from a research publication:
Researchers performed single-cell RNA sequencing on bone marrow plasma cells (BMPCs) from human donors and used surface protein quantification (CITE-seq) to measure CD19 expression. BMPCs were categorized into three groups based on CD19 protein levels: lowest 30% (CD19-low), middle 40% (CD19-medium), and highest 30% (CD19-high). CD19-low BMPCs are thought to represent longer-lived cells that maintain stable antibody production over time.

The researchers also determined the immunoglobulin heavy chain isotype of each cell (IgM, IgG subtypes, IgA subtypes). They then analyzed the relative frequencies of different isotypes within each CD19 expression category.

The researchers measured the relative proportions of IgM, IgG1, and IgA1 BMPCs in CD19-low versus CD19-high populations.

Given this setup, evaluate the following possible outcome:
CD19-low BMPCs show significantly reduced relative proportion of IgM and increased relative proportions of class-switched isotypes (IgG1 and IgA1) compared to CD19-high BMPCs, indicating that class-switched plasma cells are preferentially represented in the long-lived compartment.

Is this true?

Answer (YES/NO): NO